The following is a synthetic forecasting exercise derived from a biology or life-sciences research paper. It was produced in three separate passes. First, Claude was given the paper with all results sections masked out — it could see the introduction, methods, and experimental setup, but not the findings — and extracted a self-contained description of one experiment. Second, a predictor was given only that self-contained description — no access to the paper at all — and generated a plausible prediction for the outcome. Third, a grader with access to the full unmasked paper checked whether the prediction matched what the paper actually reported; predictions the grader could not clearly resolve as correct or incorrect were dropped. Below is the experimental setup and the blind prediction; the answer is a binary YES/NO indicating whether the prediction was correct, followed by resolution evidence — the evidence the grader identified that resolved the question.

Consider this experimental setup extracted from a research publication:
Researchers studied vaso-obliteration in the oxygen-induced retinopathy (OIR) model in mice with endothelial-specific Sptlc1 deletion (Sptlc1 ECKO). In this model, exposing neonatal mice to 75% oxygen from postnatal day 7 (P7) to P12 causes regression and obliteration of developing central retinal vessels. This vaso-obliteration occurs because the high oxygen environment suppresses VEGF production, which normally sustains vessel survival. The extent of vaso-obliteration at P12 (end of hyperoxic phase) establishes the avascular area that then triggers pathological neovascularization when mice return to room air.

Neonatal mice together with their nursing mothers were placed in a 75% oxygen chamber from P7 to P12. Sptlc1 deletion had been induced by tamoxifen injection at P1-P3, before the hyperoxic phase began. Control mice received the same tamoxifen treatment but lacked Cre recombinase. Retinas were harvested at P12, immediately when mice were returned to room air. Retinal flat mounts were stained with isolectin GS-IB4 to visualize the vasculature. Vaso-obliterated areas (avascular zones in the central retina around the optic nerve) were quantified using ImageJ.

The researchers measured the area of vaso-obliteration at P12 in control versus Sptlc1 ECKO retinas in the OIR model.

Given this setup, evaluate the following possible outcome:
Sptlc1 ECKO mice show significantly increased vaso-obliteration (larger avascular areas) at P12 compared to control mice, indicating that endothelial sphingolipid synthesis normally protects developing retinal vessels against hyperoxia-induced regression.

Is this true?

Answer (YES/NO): YES